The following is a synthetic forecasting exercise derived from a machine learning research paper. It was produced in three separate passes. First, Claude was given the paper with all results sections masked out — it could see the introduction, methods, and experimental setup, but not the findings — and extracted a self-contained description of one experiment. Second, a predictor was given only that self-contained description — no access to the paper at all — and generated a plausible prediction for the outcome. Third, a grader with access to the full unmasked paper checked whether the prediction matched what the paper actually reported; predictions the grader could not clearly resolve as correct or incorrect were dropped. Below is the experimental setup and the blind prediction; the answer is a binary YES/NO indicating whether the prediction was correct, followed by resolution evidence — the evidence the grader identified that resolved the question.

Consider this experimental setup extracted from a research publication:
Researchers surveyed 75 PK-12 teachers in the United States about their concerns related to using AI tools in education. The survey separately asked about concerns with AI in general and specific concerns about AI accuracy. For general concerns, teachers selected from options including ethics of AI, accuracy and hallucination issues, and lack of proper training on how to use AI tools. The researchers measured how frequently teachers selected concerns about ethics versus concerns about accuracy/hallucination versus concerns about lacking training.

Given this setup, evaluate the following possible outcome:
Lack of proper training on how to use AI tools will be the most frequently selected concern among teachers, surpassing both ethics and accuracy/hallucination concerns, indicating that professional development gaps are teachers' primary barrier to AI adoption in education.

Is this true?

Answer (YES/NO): NO